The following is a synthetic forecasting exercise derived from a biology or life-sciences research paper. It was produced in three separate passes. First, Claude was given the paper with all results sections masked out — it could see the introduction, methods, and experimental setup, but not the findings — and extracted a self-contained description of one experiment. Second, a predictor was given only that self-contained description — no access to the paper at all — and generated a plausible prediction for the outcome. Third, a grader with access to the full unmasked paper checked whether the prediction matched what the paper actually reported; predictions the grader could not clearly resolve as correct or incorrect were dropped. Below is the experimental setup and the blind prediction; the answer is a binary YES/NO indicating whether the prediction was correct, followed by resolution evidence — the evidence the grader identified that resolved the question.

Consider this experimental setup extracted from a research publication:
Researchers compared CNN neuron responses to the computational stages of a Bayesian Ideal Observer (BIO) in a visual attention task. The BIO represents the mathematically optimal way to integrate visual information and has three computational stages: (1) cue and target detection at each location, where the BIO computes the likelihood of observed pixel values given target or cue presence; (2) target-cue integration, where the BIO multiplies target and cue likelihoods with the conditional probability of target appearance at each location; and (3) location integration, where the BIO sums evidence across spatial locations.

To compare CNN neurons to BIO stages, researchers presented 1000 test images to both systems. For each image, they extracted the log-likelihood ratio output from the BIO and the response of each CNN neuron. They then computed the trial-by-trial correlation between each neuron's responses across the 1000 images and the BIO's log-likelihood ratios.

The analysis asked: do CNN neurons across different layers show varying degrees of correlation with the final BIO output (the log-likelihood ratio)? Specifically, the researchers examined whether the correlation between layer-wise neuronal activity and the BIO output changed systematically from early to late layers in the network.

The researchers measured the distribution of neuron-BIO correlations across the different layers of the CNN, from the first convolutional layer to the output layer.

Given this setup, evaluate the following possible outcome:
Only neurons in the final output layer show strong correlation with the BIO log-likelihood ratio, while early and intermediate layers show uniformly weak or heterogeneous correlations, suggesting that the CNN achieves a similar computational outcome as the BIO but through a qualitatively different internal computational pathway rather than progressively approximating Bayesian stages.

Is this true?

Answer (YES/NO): NO